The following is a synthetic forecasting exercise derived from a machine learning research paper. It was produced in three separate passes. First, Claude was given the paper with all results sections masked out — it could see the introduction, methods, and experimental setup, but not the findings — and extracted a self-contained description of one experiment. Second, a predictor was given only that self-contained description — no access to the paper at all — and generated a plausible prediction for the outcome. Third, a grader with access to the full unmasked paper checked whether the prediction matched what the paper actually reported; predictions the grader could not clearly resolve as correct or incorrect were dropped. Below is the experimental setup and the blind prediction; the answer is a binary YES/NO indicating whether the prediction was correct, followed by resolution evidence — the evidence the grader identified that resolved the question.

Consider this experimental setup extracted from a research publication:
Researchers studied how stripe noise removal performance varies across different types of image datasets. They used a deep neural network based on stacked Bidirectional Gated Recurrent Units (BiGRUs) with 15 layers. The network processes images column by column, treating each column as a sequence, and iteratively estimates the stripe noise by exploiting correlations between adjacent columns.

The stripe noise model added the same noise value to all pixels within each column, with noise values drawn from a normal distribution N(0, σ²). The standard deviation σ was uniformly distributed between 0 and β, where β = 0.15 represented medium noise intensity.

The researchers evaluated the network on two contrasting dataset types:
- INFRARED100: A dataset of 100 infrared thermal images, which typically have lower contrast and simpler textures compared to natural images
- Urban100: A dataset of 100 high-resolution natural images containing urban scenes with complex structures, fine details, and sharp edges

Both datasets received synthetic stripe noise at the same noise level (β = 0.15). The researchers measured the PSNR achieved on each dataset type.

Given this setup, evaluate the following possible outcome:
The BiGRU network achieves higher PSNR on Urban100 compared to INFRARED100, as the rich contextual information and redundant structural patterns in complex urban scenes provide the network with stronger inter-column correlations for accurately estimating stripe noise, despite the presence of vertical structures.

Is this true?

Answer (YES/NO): NO